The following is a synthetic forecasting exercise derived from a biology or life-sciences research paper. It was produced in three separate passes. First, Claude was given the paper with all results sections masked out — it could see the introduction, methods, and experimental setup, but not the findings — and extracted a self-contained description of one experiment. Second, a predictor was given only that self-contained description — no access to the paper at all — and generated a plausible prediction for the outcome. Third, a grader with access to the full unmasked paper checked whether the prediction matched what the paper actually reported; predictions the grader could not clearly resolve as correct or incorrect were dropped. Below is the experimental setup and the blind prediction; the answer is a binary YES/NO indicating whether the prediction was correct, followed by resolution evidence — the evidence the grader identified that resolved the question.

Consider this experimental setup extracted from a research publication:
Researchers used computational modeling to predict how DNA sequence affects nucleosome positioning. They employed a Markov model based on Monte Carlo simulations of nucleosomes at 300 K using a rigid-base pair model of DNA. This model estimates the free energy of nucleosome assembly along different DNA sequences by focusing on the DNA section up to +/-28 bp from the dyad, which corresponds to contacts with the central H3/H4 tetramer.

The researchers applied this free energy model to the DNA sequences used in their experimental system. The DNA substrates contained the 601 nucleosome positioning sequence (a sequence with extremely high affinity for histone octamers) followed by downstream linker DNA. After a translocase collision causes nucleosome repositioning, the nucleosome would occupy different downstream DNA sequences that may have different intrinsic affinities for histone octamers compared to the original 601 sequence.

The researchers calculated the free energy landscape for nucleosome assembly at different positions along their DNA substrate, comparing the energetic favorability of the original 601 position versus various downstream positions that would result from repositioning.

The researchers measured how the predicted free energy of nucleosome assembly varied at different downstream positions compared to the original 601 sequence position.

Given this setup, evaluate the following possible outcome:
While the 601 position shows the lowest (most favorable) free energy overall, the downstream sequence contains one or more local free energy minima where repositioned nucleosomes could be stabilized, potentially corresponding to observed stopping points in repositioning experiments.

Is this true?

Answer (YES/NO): YES